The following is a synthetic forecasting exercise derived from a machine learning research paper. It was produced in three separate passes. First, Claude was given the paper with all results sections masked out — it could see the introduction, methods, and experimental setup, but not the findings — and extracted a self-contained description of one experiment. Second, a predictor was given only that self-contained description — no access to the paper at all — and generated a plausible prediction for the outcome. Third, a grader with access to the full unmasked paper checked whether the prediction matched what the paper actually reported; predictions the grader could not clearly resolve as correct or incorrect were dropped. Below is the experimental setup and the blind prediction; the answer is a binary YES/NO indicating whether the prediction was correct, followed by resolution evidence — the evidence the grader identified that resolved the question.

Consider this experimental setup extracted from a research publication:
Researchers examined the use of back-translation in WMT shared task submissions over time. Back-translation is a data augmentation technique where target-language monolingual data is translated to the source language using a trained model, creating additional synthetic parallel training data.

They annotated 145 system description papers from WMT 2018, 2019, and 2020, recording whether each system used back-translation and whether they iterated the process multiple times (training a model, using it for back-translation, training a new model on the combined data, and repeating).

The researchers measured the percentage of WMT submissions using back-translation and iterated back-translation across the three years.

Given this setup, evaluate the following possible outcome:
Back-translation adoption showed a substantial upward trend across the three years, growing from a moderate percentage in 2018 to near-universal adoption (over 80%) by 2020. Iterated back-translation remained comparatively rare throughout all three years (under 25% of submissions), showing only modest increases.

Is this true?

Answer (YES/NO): NO